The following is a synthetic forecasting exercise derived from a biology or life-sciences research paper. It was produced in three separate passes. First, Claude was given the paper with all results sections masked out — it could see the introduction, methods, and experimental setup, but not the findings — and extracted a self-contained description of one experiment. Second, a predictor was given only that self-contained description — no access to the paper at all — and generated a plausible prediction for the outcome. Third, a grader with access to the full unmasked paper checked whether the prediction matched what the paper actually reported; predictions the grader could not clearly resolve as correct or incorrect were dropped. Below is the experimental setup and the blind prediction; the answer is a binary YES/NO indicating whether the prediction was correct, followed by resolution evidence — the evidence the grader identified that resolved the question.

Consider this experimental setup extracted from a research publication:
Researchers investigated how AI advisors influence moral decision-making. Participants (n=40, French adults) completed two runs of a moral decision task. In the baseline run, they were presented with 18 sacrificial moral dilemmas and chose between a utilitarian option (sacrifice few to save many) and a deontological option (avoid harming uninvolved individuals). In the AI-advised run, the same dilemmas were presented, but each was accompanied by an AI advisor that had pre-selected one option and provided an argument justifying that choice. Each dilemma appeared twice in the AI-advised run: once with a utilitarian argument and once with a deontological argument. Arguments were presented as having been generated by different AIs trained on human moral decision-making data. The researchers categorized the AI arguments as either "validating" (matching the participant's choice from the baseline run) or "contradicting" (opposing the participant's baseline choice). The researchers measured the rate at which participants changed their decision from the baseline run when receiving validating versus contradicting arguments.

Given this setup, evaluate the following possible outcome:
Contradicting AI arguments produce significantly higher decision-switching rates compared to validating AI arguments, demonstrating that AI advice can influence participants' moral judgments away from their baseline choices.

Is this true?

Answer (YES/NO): YES